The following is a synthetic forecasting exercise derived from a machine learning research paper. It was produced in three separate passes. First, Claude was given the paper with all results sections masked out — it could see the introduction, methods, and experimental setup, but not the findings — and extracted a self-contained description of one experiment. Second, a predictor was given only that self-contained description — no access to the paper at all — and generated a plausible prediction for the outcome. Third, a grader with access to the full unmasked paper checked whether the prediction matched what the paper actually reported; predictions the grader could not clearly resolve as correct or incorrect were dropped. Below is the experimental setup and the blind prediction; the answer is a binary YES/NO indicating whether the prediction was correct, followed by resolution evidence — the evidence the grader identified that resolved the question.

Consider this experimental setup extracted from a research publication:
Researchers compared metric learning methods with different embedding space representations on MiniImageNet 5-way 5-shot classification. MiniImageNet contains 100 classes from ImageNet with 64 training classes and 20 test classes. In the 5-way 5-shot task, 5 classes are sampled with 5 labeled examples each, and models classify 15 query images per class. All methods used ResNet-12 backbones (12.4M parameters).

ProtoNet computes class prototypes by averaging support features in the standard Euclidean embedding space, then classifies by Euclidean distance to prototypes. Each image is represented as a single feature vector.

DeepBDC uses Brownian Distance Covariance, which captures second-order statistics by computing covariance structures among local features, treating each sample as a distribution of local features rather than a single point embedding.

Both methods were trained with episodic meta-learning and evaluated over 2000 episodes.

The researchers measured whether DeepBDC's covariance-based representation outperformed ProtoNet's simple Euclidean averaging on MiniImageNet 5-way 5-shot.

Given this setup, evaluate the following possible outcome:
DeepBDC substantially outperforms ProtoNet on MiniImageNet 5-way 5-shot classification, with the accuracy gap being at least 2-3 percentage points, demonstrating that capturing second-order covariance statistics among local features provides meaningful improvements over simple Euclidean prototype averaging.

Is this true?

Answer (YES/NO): YES